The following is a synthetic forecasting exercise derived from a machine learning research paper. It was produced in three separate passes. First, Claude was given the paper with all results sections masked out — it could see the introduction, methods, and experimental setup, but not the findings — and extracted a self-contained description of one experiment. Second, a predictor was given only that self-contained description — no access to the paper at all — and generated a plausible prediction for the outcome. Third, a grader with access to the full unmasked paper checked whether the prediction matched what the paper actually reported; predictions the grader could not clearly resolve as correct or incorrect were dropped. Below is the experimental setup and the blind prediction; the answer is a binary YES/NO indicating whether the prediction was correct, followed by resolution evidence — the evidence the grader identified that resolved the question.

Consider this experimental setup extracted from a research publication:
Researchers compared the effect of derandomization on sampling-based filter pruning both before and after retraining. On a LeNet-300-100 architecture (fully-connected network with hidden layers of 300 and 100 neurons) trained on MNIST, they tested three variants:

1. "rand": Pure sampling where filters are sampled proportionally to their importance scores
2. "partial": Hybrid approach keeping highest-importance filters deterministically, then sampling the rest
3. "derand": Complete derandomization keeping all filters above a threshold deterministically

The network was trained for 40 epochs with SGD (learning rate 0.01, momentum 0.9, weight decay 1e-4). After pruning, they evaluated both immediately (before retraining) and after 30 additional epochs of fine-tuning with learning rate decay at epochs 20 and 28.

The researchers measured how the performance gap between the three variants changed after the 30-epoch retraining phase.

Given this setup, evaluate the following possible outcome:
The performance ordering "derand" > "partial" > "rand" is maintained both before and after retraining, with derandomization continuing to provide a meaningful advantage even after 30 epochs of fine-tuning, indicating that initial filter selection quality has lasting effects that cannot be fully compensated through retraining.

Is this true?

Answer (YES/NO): NO